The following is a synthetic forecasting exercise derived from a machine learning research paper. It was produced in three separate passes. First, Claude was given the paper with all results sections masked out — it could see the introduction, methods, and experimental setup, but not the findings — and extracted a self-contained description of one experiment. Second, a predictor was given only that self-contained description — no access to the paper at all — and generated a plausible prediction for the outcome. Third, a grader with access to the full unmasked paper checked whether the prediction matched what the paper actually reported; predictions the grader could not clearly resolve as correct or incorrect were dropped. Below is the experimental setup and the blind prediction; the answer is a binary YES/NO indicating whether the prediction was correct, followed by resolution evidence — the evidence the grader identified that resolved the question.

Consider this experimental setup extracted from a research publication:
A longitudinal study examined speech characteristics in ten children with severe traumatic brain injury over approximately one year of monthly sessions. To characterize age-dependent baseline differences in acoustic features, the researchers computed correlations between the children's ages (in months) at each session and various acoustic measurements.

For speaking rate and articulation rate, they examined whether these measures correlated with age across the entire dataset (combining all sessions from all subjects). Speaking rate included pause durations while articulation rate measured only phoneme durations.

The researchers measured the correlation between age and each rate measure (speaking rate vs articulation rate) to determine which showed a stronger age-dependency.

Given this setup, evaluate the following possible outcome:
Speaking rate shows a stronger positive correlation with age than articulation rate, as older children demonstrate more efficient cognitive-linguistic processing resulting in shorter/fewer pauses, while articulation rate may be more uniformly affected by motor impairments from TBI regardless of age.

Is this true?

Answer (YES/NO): NO